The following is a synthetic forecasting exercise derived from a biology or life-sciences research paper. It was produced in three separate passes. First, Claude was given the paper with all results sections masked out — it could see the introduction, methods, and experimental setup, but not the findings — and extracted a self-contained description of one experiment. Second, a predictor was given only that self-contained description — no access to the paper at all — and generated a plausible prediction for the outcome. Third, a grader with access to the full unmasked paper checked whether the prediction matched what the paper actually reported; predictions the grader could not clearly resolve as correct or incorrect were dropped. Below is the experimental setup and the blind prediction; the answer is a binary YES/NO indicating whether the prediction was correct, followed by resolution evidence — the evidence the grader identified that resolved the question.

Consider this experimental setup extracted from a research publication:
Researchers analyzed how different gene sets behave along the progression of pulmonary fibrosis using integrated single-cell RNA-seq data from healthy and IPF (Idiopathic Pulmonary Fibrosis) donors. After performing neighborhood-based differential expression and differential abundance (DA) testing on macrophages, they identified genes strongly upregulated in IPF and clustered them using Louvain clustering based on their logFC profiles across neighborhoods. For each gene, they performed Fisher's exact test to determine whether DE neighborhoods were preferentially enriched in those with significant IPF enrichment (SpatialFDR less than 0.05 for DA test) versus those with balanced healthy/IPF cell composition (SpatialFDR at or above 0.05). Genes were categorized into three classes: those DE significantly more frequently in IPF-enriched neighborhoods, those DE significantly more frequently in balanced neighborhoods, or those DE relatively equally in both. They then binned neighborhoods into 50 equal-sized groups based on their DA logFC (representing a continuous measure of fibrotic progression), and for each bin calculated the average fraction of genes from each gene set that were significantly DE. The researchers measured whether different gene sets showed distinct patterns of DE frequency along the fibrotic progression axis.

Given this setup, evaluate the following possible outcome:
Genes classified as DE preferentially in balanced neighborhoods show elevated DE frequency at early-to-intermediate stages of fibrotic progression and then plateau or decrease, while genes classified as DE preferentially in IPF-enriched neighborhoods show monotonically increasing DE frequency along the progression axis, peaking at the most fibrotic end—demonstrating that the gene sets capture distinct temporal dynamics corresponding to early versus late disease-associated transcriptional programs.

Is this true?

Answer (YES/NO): NO